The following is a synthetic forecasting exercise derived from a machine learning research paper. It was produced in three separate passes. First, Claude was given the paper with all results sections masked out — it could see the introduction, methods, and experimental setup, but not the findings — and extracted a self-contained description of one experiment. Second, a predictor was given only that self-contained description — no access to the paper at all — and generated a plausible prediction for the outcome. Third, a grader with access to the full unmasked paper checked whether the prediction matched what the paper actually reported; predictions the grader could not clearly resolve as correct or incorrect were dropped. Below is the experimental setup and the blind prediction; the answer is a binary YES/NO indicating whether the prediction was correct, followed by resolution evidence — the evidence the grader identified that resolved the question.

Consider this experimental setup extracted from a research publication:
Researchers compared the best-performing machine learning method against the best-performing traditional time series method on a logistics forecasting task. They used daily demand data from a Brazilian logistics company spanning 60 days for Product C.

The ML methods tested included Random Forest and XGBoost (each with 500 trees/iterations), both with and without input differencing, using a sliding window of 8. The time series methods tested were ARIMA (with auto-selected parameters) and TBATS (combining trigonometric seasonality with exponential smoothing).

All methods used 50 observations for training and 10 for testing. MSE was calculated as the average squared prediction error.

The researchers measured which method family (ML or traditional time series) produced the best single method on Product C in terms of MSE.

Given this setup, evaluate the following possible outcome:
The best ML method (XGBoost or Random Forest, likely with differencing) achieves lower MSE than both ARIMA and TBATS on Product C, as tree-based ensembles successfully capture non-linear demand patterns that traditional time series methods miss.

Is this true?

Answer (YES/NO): YES